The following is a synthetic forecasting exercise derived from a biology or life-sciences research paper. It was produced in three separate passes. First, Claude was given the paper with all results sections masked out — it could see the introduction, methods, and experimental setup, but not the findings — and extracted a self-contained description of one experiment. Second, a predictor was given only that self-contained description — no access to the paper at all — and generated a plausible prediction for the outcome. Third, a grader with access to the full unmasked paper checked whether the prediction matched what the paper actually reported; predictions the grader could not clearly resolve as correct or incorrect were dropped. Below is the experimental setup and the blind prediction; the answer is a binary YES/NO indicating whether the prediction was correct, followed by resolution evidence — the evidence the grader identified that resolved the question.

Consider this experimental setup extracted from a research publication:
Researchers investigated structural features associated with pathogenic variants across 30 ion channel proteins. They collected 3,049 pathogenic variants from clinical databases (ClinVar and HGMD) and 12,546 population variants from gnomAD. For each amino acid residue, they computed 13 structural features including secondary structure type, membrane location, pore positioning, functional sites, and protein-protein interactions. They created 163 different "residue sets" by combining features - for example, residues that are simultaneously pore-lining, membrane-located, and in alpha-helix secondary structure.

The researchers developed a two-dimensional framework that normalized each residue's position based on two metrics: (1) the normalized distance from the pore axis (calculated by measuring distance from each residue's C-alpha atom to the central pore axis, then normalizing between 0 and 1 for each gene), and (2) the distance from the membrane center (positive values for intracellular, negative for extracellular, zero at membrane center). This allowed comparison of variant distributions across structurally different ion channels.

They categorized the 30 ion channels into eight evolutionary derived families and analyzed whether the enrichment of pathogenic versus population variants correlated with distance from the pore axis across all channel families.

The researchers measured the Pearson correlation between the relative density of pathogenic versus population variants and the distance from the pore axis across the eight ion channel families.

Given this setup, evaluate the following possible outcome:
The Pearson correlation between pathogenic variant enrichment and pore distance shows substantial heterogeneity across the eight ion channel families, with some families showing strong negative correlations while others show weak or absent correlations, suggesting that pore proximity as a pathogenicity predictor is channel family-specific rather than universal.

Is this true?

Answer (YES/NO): NO